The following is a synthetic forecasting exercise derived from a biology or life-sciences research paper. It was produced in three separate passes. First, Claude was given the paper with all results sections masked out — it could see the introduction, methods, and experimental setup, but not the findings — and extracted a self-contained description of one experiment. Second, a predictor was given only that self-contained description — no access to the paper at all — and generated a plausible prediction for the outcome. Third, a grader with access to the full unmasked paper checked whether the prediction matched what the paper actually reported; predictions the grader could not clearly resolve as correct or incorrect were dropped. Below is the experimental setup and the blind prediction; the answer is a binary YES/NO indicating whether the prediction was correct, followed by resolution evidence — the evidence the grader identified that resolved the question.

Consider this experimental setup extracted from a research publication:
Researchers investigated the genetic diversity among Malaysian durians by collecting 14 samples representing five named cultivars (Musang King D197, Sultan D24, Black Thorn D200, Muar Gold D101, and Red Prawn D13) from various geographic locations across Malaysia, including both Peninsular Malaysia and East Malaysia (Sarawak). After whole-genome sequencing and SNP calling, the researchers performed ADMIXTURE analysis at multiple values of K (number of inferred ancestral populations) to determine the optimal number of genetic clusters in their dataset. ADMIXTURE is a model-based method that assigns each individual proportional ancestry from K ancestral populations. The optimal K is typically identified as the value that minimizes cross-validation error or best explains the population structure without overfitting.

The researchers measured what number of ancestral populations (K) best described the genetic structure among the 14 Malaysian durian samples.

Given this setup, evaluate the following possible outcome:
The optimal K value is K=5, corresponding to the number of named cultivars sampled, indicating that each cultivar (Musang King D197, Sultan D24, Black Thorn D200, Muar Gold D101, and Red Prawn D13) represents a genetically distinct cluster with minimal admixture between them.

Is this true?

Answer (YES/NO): NO